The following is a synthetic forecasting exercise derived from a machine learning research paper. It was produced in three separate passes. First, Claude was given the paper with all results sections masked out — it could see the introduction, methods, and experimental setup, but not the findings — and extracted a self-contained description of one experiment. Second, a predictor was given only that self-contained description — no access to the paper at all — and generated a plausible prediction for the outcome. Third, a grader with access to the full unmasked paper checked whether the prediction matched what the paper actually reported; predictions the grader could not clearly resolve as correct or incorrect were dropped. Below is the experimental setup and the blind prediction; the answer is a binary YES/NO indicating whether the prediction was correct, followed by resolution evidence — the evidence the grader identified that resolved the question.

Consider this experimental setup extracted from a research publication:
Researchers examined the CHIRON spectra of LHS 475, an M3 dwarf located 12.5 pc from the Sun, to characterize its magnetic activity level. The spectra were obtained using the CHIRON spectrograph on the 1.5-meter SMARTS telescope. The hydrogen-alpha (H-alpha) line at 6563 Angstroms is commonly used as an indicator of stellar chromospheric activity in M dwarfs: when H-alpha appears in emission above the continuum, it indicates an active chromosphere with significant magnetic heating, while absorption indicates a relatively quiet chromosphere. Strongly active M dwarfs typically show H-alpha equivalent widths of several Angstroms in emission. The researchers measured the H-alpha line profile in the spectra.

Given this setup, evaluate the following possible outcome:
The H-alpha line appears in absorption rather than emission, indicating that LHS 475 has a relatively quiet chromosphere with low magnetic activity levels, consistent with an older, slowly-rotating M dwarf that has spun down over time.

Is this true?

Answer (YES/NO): YES